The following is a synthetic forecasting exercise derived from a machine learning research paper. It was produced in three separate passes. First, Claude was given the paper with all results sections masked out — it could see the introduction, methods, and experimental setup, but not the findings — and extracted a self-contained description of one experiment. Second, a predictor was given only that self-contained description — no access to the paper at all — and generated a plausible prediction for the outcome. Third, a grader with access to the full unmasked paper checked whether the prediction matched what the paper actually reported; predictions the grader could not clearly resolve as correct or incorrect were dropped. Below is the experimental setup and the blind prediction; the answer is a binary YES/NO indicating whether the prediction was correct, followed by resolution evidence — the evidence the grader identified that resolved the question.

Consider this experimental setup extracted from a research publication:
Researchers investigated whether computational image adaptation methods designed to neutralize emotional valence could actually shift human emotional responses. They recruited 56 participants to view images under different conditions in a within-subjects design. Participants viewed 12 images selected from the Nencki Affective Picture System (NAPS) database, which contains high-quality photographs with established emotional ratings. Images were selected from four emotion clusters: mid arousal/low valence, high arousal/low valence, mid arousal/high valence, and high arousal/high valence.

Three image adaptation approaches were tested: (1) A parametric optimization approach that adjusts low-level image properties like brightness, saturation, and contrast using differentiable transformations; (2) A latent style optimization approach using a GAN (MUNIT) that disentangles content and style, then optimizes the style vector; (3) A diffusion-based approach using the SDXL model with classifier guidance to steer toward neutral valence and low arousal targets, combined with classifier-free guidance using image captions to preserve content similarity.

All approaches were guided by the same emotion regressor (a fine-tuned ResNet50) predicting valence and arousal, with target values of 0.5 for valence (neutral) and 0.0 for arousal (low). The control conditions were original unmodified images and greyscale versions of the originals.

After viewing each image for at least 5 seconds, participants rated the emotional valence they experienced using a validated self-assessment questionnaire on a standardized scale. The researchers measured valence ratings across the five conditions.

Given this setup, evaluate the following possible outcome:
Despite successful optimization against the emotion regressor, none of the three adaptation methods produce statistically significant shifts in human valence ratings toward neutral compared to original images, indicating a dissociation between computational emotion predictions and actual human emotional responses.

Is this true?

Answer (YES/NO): NO